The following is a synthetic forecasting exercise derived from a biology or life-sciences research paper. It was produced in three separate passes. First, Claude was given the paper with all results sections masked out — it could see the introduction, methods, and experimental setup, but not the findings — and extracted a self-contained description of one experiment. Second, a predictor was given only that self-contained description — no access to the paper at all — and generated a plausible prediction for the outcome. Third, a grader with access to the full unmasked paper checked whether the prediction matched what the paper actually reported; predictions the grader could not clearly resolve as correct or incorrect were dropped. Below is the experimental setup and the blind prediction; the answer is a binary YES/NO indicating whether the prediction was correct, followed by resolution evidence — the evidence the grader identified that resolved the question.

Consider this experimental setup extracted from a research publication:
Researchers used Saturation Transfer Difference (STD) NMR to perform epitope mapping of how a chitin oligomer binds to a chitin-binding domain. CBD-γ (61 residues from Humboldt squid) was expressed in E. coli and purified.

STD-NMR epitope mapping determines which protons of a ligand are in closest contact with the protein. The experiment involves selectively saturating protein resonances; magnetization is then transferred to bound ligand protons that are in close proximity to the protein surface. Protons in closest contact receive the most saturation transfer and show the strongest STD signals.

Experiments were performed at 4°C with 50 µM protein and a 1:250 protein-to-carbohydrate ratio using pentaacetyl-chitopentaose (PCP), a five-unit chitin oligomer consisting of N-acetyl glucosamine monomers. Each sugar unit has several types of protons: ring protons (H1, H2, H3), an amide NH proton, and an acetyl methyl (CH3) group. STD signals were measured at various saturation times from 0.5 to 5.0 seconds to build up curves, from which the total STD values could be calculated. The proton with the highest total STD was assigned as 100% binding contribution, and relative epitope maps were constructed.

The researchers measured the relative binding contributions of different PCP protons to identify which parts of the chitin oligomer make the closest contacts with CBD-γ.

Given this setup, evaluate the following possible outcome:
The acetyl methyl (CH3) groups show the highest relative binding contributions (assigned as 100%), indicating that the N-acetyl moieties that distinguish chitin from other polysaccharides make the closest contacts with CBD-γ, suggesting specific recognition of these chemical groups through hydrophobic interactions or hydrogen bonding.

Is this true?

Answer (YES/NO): NO